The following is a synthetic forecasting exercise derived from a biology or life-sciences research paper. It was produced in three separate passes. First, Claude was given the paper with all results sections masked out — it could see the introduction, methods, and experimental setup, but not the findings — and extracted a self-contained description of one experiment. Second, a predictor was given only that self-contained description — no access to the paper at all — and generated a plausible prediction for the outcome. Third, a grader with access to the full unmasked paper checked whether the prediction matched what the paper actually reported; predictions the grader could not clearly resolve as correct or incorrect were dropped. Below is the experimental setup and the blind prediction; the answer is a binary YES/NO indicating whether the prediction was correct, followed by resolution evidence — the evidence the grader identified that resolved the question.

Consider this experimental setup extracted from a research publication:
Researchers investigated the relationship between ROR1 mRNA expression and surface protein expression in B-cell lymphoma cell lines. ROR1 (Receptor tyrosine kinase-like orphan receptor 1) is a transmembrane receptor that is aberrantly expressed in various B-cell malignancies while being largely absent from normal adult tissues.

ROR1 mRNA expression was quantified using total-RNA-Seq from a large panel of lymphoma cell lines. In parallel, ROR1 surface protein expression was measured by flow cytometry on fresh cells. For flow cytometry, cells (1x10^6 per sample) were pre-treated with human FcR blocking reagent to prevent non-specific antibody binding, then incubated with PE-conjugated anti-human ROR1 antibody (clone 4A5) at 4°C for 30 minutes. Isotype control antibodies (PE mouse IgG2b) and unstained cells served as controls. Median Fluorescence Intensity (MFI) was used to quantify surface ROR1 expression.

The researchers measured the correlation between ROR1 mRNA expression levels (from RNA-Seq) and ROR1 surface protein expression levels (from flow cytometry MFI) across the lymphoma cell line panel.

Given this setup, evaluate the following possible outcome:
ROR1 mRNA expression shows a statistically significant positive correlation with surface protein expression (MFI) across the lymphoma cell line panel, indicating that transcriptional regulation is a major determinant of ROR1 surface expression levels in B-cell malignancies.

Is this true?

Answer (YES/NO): YES